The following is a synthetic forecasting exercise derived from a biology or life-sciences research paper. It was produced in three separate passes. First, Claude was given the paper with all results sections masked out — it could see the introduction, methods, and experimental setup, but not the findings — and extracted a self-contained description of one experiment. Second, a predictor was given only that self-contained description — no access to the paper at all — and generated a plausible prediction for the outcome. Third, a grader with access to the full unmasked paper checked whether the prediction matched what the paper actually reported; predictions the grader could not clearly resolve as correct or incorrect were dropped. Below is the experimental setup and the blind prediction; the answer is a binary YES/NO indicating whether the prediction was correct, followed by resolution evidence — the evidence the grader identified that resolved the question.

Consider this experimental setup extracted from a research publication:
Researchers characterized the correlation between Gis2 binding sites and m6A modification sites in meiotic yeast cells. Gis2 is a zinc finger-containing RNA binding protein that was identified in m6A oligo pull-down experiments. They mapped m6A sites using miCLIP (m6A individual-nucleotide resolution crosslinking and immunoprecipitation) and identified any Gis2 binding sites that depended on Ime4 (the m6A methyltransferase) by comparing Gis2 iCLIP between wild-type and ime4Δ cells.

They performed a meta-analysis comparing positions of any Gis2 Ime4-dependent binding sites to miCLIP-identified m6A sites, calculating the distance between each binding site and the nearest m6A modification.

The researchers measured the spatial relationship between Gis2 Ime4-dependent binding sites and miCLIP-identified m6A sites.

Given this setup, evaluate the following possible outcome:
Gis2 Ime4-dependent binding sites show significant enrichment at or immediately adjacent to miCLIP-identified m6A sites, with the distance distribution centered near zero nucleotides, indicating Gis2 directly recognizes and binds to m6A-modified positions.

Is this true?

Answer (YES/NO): NO